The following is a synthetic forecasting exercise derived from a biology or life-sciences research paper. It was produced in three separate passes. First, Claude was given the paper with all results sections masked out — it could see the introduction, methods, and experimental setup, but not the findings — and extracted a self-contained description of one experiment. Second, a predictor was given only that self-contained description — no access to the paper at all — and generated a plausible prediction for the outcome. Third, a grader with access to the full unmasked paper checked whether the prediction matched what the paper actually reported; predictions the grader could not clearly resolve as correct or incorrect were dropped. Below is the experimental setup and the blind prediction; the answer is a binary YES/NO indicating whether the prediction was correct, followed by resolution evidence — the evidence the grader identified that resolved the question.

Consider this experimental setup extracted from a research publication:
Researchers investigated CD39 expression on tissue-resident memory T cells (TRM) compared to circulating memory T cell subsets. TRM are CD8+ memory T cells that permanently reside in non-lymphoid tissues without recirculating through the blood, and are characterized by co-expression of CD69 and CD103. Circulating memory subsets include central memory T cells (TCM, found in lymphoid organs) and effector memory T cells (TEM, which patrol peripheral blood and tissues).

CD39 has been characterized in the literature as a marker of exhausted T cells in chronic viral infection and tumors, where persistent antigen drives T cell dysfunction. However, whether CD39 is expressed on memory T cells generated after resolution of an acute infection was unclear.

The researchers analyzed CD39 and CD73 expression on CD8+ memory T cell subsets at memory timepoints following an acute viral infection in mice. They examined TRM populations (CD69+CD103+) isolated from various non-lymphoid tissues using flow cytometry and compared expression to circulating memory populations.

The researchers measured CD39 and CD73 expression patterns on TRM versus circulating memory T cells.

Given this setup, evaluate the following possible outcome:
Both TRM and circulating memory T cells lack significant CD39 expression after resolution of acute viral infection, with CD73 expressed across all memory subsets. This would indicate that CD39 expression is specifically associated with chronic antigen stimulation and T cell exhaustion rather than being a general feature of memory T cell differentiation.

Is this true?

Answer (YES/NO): NO